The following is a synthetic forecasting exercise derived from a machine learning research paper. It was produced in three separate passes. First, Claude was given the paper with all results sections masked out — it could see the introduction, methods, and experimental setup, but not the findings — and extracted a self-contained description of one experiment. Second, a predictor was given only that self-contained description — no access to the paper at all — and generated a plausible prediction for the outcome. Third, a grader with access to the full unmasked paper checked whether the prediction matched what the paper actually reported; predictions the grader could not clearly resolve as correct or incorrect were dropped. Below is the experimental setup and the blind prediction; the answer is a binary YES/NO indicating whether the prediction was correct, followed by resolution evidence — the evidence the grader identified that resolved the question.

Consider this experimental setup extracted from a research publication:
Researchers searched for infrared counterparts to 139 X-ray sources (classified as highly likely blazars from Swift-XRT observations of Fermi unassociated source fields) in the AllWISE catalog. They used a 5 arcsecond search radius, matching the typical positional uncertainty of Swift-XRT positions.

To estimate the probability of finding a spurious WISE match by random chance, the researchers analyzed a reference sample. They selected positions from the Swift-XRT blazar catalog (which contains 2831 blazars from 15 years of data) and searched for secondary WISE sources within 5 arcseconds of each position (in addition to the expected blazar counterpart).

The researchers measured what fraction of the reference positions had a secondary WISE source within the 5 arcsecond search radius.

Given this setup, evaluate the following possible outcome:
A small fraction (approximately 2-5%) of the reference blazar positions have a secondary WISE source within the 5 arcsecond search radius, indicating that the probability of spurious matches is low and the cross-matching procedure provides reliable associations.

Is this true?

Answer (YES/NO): NO